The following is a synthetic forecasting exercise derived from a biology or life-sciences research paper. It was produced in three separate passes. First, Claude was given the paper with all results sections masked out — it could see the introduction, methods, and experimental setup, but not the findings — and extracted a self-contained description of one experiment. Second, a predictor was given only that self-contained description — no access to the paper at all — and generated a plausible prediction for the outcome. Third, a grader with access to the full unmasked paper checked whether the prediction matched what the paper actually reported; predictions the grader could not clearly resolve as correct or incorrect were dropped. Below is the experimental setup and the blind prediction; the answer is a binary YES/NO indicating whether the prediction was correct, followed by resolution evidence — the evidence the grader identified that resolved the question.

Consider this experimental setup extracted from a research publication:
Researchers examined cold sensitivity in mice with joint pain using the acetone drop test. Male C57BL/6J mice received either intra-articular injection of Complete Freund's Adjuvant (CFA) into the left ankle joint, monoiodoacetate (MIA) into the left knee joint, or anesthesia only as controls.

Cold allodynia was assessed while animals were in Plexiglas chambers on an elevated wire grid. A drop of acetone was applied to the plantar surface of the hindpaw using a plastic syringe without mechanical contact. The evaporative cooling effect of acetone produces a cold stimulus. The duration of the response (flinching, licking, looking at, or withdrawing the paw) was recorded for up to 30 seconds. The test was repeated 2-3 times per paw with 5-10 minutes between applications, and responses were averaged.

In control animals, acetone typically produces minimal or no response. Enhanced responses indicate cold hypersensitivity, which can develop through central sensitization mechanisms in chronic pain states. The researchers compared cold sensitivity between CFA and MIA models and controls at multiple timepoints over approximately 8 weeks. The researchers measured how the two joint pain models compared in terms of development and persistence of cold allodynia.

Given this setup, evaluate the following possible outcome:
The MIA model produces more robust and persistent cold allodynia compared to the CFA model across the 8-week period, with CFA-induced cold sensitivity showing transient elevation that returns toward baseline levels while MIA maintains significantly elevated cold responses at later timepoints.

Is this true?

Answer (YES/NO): YES